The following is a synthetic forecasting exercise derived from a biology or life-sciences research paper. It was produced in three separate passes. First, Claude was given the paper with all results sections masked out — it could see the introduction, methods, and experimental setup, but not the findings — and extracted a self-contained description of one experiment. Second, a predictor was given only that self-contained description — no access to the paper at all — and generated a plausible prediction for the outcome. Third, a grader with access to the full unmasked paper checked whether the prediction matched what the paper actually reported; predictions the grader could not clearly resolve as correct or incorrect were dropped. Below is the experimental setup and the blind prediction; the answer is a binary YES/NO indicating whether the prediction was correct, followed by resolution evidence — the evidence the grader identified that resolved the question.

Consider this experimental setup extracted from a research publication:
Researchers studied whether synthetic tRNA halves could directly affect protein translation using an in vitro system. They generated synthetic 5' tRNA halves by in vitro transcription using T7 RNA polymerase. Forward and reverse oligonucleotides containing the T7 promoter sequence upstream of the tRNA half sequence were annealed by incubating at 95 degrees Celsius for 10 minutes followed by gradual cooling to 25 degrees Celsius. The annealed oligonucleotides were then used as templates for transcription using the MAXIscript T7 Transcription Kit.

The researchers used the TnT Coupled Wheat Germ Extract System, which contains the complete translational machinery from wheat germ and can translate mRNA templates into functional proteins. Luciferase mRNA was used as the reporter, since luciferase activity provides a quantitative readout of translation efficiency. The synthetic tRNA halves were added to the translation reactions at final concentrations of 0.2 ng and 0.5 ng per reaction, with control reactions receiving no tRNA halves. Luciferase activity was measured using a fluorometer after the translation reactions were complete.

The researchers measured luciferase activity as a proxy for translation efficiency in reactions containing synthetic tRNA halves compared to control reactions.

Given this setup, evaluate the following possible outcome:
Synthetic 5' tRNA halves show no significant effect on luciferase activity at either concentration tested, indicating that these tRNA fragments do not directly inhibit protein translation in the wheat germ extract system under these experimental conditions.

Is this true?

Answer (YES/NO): NO